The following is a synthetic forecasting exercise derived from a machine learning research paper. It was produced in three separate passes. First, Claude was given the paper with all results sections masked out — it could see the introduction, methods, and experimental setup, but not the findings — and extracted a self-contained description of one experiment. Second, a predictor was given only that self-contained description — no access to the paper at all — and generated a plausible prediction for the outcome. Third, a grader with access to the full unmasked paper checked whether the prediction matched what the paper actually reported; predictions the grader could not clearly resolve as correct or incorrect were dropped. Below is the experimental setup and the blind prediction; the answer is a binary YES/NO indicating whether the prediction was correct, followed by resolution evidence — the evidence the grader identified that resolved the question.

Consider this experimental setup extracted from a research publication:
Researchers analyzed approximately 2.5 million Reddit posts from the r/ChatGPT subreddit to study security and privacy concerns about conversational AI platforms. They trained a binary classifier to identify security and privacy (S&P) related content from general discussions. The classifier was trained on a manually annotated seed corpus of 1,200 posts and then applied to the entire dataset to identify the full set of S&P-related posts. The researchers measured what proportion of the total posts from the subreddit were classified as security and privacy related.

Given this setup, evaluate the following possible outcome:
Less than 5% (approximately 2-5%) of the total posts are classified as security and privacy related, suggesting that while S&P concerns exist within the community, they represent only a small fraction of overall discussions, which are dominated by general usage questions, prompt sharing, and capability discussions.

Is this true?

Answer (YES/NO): NO